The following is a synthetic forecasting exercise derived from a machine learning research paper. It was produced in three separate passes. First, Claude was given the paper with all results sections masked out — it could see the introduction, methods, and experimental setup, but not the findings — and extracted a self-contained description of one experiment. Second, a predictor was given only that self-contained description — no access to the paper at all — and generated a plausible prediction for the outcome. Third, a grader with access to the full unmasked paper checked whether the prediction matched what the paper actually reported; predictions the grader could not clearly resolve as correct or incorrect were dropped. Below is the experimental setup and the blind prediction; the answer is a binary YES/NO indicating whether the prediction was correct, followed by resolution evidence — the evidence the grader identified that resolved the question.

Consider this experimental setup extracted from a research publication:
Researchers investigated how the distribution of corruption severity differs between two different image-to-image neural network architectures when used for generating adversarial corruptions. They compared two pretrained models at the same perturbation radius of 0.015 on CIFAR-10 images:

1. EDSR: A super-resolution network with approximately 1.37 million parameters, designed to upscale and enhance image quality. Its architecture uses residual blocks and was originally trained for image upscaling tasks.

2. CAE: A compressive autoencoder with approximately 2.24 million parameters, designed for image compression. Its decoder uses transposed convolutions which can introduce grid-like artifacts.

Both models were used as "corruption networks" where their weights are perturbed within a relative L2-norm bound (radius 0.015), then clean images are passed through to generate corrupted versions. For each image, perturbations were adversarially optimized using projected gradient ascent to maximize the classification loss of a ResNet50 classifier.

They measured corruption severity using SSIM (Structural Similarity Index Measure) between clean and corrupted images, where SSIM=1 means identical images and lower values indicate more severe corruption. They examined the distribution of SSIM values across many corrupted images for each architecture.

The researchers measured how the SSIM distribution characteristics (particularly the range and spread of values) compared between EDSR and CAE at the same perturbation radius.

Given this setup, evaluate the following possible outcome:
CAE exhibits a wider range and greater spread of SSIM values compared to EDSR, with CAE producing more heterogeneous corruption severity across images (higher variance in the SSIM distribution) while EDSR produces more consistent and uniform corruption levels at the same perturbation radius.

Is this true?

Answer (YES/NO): YES